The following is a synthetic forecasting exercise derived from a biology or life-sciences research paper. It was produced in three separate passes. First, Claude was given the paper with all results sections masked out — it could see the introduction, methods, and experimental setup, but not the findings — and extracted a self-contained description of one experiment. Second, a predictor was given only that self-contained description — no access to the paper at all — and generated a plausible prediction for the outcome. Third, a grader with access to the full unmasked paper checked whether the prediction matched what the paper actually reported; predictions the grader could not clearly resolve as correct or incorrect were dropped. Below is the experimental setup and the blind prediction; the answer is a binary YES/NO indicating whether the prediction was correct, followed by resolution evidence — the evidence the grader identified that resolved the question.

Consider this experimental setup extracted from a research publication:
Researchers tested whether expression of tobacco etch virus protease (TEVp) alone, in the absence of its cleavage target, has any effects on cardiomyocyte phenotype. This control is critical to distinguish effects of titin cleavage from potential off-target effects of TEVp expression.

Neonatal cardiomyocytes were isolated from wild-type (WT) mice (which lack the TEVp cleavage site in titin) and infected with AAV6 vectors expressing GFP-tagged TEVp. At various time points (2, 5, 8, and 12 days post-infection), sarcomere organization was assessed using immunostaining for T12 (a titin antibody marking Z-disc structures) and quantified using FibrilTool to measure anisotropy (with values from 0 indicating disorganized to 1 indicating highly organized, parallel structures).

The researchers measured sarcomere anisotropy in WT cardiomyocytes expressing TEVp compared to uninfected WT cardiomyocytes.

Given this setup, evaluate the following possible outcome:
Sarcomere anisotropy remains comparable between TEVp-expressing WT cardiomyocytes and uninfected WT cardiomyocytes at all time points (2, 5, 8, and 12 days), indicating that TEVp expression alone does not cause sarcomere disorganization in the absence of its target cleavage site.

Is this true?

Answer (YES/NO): YES